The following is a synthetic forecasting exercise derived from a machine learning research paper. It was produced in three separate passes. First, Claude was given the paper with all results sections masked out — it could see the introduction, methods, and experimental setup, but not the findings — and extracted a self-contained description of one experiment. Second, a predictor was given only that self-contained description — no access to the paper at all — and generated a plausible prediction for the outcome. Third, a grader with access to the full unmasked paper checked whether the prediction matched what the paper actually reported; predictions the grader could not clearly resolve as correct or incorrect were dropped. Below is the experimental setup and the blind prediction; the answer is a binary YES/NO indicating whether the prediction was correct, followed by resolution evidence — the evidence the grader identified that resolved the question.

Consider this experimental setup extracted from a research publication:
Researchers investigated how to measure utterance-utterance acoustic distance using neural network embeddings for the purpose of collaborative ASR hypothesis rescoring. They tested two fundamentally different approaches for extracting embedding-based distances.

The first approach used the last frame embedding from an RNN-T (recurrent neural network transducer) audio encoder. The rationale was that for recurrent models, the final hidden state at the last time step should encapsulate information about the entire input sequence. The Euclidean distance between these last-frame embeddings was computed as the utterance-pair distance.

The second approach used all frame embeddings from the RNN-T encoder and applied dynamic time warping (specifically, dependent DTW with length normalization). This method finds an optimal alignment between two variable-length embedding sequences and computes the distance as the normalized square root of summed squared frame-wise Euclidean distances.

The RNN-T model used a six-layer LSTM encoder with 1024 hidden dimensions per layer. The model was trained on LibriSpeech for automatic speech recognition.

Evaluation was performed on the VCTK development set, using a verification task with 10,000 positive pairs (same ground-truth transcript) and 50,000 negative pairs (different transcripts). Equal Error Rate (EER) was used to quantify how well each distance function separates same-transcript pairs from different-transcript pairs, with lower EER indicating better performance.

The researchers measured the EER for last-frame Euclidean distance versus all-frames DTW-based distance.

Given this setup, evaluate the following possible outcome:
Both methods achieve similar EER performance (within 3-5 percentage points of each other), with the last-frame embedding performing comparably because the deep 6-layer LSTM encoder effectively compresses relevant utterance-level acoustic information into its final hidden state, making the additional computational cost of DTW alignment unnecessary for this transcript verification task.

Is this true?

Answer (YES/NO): NO